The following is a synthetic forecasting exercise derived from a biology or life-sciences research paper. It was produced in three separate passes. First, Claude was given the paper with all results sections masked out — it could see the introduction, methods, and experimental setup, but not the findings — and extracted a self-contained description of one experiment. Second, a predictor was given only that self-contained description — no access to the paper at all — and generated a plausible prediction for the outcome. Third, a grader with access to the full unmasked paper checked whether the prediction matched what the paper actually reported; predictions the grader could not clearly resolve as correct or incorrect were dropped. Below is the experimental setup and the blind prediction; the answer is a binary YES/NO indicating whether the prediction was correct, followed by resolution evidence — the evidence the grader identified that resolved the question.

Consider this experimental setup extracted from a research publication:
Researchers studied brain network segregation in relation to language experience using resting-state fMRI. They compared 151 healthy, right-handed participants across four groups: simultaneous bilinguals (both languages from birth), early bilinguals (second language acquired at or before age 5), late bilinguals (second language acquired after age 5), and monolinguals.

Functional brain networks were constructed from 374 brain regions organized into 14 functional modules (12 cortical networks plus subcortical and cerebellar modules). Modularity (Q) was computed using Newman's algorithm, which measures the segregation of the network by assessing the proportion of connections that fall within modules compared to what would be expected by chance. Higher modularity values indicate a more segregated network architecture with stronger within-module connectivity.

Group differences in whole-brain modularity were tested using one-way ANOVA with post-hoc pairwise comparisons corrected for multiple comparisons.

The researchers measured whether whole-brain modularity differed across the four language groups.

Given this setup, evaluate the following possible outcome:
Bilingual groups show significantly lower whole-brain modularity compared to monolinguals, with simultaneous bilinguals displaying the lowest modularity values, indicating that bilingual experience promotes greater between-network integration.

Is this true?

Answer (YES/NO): NO